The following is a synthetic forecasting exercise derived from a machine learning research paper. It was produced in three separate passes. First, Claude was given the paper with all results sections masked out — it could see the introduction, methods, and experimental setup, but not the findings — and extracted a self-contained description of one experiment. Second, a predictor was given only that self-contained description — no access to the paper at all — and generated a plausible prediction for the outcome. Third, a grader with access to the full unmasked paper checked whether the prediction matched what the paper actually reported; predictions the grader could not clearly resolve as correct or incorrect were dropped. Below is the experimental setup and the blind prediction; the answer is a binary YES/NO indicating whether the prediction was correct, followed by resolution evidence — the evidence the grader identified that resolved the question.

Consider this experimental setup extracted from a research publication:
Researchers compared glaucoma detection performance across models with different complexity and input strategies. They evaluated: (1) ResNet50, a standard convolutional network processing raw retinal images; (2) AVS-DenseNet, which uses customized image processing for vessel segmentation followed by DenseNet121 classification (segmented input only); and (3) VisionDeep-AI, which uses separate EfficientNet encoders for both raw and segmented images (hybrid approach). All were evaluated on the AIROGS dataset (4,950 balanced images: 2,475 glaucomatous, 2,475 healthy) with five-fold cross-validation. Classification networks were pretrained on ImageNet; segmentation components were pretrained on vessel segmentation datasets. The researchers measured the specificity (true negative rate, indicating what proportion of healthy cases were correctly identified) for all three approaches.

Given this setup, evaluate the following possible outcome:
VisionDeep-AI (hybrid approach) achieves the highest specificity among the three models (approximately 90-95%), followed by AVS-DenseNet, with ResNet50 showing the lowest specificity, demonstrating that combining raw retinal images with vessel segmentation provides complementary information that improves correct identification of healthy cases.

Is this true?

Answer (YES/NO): NO